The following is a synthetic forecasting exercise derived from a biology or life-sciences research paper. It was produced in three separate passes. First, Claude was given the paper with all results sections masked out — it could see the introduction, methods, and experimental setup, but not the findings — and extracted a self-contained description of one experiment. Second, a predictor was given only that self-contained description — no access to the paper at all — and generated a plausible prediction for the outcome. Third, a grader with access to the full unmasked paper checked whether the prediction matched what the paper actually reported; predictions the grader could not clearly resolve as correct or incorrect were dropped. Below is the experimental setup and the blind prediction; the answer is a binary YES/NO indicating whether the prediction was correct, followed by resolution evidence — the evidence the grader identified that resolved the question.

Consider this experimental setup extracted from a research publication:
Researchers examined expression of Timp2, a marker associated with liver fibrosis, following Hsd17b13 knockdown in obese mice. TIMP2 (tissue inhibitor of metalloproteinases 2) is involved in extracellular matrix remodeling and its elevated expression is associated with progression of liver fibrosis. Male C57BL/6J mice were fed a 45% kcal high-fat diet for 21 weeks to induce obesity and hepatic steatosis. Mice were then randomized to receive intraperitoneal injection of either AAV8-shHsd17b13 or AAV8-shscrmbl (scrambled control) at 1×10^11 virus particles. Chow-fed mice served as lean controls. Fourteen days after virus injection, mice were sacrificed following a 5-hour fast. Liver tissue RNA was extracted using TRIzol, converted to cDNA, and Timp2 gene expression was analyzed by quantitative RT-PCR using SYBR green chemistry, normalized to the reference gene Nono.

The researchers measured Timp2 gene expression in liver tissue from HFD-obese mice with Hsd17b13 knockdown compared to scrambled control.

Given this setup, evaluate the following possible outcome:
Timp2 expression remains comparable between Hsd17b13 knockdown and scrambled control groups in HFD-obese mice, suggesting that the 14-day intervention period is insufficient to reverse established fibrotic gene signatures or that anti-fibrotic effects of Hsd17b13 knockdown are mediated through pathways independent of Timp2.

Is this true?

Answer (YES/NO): NO